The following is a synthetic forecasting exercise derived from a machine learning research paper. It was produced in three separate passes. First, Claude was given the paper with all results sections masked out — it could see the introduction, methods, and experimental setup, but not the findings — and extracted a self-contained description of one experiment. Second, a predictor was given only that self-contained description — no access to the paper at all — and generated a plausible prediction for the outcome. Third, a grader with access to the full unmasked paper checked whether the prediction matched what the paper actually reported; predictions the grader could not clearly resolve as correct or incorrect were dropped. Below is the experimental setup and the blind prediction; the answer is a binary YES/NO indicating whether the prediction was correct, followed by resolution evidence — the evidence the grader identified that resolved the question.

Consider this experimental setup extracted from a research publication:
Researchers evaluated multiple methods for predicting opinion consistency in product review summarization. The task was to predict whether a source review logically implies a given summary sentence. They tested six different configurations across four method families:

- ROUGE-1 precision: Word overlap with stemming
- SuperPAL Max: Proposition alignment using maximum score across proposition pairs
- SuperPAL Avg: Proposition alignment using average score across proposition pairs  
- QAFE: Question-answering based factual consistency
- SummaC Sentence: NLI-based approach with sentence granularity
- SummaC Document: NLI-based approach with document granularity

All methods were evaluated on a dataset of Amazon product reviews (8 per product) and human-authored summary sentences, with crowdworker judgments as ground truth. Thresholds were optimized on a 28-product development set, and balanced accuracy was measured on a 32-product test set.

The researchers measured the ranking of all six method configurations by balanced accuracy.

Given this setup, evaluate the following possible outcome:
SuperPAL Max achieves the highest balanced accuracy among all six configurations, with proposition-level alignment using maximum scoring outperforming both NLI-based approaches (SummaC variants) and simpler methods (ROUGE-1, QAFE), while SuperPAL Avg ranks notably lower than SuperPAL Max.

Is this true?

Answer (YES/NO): NO